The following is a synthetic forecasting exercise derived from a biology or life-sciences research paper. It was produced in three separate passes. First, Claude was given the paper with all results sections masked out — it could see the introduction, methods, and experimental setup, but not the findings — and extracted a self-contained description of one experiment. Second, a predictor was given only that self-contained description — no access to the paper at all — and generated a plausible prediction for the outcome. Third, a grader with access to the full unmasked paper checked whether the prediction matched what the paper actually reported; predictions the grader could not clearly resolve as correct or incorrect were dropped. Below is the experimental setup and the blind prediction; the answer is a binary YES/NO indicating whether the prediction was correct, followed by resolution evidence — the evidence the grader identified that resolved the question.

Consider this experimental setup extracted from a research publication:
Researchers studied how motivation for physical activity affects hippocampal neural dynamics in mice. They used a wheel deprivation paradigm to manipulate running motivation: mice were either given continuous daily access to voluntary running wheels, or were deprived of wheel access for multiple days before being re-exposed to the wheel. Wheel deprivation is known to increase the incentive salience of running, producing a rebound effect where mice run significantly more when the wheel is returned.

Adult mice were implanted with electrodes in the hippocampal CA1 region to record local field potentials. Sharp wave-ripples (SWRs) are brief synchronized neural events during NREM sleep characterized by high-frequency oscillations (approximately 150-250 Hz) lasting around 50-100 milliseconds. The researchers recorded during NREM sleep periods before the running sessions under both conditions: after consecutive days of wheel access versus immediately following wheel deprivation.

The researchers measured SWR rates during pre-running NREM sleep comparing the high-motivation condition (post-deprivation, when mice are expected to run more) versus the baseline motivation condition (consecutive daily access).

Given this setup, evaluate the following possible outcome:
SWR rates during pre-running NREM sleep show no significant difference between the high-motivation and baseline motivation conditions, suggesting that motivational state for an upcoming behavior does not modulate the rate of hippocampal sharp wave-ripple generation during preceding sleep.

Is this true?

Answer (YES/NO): NO